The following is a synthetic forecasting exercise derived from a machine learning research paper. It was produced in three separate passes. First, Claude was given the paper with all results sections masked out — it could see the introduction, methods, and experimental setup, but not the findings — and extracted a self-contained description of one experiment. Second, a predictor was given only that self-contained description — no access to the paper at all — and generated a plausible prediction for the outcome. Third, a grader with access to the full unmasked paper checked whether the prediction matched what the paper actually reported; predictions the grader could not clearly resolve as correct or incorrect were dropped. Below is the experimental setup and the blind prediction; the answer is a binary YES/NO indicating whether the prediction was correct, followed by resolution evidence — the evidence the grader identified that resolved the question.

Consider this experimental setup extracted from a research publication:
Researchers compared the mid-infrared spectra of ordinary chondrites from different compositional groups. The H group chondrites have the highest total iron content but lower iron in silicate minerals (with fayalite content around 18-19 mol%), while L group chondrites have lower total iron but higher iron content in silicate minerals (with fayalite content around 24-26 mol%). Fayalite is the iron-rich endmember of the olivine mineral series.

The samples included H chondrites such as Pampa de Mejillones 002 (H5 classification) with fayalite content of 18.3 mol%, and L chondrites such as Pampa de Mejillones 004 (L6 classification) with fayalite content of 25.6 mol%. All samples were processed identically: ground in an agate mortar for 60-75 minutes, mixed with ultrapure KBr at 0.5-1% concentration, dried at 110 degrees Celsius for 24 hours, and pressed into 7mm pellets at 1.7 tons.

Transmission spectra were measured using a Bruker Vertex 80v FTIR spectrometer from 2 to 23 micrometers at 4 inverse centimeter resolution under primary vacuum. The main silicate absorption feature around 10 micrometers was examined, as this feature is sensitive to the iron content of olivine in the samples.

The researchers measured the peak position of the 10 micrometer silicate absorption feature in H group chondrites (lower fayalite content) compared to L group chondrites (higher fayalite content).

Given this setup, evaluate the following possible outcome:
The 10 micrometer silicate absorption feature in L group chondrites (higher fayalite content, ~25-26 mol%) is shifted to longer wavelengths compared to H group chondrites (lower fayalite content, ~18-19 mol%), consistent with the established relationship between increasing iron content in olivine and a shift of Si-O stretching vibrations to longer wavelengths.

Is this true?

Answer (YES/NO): YES